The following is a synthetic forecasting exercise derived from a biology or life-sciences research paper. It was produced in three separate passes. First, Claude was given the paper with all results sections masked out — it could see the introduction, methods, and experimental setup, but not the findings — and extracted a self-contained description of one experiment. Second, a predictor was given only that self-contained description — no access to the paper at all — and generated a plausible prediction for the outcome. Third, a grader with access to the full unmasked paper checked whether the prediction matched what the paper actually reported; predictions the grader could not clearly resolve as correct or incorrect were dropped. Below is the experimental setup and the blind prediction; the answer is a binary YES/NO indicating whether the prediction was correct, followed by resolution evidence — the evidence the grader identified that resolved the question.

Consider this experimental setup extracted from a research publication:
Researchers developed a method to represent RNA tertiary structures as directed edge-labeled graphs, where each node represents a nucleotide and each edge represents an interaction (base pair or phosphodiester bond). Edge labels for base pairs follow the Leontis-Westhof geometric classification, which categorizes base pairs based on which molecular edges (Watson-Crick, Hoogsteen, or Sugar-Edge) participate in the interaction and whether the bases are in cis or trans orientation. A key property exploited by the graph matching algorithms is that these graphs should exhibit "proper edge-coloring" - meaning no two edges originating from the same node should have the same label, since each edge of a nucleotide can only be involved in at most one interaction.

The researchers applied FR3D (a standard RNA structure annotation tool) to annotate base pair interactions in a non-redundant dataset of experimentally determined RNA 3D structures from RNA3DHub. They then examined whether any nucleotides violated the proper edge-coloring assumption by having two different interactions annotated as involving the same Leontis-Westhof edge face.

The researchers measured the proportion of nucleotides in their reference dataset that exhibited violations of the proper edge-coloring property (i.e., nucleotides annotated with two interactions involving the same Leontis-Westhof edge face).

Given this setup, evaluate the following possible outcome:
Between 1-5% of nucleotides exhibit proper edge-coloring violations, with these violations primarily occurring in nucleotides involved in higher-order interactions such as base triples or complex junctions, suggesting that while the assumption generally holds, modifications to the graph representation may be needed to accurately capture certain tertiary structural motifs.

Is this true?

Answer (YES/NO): NO